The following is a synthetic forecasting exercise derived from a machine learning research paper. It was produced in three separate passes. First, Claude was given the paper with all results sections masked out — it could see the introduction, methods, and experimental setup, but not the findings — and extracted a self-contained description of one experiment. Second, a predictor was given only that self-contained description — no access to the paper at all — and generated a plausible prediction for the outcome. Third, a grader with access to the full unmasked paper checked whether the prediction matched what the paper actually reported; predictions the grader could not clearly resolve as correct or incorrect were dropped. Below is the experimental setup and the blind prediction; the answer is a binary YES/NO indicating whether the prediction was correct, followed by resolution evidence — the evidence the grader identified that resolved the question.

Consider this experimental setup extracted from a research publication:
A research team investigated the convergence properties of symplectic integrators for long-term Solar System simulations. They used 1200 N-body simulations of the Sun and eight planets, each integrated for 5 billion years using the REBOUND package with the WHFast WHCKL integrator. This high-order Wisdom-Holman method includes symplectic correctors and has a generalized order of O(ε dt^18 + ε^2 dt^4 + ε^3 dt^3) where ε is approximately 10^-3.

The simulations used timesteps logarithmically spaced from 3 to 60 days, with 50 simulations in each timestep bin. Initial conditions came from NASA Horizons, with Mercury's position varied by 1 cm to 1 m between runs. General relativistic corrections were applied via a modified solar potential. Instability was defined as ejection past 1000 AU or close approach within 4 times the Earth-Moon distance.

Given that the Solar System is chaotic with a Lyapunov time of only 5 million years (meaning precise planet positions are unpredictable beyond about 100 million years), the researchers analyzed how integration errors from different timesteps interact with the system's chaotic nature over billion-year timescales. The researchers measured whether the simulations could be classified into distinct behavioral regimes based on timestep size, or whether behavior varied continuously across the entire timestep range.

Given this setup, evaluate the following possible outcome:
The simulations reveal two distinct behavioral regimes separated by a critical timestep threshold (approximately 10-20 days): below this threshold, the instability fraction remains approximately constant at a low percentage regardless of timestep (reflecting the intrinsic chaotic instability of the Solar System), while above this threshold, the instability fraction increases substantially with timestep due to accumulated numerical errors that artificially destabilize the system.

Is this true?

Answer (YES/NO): NO